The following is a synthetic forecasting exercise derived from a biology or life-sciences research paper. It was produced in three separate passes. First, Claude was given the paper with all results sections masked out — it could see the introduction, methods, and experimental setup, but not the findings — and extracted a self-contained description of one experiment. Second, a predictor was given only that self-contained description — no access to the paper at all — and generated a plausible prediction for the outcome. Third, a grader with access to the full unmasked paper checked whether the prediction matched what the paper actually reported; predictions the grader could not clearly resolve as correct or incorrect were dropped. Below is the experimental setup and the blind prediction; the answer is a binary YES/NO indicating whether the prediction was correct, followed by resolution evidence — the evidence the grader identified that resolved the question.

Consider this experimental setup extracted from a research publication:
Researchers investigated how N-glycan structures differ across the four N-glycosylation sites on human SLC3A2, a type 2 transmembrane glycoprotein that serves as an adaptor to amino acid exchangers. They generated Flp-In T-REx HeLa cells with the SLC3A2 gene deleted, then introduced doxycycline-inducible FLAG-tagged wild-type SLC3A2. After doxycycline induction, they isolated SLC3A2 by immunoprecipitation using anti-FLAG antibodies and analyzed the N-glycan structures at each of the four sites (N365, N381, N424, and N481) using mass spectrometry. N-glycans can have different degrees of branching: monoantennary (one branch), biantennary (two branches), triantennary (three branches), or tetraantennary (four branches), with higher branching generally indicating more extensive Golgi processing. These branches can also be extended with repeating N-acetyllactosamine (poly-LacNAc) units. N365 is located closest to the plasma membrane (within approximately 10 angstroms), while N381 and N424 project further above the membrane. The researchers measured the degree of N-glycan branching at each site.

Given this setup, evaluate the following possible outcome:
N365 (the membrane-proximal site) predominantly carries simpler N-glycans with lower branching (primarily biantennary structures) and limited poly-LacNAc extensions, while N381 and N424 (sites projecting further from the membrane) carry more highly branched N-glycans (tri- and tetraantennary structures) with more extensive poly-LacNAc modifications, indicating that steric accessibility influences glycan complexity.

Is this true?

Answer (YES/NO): NO